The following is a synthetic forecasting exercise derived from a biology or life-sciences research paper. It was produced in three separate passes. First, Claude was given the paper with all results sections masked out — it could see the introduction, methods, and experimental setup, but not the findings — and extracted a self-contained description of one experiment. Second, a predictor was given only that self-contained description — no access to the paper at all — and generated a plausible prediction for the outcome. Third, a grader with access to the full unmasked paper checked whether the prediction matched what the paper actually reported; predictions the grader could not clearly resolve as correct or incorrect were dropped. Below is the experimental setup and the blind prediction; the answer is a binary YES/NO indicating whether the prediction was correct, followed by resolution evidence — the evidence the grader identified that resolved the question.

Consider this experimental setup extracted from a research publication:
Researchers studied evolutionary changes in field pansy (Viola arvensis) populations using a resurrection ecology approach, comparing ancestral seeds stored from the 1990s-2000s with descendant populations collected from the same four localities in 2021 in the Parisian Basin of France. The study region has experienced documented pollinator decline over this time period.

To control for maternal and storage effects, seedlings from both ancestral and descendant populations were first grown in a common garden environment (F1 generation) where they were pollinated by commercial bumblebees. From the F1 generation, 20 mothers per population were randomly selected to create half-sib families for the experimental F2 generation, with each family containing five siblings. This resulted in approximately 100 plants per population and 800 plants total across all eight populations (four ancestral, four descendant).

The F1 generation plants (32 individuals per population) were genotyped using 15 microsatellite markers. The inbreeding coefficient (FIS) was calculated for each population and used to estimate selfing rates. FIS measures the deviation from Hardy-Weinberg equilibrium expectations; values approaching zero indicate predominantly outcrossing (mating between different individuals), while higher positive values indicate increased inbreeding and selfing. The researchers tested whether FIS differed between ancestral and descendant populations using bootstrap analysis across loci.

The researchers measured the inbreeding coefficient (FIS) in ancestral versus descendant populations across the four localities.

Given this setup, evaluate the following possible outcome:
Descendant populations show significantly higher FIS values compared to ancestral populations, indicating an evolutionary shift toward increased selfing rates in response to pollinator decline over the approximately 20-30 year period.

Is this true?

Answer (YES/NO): YES